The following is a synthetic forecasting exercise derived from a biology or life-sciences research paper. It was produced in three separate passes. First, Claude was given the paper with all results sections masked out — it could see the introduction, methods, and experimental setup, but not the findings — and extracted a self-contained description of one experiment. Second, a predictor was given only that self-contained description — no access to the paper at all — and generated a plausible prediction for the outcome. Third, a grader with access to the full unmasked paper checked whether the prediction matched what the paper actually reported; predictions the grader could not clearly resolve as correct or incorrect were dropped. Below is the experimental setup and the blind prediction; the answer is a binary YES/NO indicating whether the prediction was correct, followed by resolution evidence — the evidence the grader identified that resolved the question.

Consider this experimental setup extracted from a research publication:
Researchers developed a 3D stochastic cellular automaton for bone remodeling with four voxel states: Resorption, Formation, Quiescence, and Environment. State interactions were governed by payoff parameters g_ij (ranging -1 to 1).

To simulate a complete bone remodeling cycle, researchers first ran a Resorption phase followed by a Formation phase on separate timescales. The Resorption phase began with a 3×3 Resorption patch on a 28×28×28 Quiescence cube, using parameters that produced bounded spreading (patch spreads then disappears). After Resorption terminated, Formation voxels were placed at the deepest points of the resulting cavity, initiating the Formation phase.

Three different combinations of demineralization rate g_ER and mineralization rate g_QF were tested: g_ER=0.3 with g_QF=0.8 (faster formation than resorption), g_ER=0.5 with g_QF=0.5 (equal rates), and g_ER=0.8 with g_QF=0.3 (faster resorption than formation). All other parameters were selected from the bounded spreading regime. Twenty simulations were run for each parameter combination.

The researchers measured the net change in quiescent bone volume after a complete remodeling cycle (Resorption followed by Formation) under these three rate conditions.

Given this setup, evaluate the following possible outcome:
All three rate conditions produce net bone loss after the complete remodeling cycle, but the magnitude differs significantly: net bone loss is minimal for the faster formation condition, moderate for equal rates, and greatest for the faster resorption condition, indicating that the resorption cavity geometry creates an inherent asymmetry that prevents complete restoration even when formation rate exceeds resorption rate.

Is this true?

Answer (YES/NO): NO